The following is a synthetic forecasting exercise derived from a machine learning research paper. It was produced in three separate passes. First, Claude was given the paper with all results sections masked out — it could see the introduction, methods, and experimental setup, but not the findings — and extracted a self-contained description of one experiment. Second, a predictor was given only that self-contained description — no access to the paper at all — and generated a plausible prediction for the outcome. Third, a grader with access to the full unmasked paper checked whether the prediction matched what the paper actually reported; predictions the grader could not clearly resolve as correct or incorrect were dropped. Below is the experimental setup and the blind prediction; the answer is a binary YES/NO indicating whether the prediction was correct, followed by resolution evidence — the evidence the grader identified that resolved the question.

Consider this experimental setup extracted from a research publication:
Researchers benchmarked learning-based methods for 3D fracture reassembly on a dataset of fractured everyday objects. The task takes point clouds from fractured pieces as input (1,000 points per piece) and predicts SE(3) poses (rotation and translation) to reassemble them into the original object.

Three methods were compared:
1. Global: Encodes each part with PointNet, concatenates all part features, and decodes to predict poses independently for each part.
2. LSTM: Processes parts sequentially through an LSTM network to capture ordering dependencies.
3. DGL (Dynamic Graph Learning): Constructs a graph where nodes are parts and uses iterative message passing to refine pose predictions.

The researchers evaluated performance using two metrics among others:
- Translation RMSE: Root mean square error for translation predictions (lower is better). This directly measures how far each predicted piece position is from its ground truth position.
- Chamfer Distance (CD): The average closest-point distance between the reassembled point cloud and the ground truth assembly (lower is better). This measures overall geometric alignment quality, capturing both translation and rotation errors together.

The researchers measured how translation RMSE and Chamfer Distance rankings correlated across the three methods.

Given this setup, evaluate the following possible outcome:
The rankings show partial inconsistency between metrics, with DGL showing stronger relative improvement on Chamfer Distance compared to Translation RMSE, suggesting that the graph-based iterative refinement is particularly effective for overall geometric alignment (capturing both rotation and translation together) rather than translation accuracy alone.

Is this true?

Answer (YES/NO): NO